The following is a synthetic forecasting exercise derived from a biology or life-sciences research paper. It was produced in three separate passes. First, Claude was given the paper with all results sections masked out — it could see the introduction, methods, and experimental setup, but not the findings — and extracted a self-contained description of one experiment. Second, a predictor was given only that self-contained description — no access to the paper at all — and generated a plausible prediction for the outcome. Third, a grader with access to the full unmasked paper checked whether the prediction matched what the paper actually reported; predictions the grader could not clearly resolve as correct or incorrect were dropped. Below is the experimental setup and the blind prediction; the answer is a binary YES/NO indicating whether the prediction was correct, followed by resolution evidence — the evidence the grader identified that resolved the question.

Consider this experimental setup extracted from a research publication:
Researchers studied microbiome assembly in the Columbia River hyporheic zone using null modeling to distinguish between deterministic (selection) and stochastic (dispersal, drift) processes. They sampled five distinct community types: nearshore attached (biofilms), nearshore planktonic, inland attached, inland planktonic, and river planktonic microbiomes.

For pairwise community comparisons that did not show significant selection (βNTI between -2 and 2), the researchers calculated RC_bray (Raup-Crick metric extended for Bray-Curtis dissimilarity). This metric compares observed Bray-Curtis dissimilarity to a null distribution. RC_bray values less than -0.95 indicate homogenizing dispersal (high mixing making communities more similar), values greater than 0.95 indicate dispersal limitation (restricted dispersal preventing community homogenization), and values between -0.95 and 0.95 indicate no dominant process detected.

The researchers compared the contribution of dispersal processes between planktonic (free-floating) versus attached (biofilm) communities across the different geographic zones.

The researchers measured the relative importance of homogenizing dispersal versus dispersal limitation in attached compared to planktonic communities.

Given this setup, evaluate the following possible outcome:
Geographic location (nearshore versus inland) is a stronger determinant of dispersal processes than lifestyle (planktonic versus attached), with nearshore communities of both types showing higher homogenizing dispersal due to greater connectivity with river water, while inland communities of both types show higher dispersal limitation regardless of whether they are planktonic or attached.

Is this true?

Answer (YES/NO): NO